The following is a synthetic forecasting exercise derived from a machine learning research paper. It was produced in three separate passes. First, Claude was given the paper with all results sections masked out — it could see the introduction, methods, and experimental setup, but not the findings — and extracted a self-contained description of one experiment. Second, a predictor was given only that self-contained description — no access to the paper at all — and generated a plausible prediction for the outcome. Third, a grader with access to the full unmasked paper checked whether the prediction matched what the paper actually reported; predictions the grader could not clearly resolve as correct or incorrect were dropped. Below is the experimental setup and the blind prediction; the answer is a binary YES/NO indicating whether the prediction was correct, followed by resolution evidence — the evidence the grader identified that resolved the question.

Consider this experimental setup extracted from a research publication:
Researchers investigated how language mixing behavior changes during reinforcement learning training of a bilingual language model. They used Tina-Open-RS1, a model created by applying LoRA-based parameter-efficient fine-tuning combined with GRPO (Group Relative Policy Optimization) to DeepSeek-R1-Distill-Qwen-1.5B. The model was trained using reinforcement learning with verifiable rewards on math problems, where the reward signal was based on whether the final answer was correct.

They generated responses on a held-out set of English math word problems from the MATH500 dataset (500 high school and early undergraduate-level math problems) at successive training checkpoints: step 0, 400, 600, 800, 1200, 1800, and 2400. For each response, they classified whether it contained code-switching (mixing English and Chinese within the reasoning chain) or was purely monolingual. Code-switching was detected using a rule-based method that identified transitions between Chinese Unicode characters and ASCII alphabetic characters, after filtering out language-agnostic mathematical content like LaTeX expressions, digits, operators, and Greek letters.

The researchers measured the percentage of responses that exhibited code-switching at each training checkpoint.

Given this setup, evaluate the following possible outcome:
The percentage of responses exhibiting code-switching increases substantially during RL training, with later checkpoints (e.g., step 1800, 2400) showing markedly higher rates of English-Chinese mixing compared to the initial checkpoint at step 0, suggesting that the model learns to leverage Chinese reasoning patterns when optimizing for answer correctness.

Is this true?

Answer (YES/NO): YES